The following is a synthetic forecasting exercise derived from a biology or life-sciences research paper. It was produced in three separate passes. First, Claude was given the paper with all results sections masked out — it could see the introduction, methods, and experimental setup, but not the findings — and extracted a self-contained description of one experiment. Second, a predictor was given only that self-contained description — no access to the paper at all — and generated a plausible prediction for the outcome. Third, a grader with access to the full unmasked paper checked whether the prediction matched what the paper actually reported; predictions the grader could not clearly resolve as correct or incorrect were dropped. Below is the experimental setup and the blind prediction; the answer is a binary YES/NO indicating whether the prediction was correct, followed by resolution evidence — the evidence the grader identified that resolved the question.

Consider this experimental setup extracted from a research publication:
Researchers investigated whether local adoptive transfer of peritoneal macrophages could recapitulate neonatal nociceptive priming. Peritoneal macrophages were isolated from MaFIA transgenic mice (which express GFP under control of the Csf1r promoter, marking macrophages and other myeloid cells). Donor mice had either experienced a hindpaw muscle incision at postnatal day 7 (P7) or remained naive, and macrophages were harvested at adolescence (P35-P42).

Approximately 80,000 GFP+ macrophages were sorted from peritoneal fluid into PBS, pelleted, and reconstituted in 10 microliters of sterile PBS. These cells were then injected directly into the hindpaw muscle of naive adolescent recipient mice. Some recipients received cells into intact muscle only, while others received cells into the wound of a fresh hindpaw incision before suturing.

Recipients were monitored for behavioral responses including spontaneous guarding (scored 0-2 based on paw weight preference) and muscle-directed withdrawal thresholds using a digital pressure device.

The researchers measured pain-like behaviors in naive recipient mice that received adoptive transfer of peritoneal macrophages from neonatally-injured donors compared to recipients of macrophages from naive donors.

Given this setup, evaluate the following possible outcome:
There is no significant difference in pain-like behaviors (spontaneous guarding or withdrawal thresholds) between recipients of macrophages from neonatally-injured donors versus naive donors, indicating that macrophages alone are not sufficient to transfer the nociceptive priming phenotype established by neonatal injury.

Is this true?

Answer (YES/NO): NO